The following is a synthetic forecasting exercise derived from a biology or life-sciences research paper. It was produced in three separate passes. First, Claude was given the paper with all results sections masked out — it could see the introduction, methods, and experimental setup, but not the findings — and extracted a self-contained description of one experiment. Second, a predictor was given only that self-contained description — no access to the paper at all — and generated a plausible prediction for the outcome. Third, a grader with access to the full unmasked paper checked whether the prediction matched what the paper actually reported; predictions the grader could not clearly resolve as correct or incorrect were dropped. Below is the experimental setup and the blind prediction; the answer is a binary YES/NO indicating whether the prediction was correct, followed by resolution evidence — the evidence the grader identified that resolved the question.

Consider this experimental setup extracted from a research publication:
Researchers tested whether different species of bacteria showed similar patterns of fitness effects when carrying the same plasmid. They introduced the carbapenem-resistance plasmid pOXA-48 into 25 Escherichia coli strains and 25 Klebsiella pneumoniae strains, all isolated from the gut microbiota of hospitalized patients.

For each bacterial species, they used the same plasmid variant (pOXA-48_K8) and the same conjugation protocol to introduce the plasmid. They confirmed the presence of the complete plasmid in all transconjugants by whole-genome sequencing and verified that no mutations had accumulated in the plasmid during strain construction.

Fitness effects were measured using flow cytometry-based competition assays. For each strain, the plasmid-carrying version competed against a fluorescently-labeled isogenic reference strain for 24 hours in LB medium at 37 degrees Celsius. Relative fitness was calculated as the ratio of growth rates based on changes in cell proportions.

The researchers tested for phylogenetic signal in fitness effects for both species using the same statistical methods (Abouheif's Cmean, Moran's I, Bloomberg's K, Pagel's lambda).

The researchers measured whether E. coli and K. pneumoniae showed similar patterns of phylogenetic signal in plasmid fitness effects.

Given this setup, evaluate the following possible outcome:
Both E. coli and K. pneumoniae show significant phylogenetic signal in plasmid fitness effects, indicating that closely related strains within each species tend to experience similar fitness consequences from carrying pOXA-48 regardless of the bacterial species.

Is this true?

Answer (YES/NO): NO